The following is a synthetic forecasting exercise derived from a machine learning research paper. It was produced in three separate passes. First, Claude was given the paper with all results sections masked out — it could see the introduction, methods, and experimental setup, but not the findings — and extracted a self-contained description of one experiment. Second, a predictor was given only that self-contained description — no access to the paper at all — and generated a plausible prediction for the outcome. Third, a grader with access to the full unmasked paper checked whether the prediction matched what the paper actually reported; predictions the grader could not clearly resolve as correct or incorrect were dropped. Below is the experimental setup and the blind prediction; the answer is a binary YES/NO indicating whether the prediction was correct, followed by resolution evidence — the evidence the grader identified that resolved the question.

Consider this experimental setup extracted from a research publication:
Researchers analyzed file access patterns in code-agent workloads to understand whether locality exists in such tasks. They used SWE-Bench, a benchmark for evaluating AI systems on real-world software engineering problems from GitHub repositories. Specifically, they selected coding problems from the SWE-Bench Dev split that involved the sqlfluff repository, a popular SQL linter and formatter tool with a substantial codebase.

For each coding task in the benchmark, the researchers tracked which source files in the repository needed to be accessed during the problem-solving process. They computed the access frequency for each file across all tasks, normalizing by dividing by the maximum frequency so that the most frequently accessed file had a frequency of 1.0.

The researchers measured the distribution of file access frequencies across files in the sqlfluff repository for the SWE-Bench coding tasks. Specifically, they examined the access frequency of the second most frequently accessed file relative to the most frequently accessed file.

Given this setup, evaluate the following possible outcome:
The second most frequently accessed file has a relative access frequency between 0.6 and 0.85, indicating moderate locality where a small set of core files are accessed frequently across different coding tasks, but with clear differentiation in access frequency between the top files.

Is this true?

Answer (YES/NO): NO